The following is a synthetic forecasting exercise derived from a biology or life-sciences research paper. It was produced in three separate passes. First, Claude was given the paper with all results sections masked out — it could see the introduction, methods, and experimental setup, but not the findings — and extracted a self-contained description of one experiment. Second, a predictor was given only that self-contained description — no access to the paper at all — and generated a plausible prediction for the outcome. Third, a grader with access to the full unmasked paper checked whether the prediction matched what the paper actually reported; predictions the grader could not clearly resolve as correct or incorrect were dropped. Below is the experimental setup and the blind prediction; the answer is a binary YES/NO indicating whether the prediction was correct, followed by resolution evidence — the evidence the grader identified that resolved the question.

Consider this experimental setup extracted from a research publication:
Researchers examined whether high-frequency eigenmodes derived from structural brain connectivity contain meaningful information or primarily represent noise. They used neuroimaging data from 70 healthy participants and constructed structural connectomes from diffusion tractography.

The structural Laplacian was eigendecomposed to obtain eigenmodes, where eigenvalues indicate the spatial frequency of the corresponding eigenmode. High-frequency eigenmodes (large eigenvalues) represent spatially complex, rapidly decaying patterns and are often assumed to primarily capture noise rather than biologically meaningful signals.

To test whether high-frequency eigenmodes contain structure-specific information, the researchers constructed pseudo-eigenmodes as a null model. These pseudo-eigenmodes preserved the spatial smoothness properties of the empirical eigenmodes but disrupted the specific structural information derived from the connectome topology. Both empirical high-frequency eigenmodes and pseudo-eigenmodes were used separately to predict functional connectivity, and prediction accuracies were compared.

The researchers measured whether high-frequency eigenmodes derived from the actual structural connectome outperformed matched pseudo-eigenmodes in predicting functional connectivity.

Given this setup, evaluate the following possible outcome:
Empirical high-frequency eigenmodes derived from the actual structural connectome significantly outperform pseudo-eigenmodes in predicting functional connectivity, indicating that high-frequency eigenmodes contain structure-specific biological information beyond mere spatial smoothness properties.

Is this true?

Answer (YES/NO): YES